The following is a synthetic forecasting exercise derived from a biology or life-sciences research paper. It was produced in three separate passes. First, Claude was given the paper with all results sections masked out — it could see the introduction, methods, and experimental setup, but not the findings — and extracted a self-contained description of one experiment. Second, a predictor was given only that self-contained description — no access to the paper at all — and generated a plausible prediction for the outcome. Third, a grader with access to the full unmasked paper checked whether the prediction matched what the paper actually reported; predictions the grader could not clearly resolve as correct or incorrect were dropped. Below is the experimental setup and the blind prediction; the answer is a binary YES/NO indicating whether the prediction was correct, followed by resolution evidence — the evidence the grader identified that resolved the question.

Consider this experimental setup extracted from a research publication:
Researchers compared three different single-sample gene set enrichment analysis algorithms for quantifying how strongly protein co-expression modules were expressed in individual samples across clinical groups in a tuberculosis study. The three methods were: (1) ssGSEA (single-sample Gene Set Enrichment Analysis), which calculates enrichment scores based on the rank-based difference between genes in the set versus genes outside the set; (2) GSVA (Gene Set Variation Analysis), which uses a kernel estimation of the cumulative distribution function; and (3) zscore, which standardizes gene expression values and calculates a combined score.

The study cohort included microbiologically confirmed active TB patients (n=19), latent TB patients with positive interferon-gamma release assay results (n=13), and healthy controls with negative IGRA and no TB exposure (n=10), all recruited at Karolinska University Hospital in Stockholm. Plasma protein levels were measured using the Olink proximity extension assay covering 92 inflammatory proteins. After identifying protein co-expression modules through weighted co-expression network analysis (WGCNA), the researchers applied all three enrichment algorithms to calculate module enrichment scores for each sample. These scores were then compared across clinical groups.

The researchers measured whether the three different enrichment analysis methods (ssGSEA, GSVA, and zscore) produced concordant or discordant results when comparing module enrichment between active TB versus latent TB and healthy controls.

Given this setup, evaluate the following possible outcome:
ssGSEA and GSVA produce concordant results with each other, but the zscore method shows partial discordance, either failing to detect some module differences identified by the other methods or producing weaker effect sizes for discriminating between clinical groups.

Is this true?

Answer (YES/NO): NO